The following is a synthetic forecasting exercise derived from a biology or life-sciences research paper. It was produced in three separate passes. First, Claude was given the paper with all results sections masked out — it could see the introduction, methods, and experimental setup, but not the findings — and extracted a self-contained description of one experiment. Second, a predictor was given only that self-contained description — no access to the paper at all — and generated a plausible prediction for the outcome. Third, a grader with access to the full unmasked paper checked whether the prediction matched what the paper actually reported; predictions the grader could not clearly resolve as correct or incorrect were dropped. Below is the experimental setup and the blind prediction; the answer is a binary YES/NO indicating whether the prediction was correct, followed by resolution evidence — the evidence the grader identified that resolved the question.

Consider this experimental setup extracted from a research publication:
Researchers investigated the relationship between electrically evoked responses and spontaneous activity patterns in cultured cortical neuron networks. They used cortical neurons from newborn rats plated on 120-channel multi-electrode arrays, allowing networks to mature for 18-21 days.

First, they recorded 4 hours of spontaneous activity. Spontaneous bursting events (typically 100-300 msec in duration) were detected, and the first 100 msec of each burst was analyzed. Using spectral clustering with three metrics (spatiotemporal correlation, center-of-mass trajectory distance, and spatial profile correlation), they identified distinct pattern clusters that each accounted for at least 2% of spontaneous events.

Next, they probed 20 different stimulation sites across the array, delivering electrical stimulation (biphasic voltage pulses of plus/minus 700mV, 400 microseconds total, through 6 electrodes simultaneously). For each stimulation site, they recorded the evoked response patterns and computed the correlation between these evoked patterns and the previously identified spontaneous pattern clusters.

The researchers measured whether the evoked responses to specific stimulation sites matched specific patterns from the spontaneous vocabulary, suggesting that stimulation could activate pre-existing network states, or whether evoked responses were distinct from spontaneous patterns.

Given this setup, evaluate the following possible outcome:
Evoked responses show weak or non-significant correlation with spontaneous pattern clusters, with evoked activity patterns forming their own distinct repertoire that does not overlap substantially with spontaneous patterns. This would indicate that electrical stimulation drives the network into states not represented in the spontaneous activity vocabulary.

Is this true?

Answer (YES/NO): NO